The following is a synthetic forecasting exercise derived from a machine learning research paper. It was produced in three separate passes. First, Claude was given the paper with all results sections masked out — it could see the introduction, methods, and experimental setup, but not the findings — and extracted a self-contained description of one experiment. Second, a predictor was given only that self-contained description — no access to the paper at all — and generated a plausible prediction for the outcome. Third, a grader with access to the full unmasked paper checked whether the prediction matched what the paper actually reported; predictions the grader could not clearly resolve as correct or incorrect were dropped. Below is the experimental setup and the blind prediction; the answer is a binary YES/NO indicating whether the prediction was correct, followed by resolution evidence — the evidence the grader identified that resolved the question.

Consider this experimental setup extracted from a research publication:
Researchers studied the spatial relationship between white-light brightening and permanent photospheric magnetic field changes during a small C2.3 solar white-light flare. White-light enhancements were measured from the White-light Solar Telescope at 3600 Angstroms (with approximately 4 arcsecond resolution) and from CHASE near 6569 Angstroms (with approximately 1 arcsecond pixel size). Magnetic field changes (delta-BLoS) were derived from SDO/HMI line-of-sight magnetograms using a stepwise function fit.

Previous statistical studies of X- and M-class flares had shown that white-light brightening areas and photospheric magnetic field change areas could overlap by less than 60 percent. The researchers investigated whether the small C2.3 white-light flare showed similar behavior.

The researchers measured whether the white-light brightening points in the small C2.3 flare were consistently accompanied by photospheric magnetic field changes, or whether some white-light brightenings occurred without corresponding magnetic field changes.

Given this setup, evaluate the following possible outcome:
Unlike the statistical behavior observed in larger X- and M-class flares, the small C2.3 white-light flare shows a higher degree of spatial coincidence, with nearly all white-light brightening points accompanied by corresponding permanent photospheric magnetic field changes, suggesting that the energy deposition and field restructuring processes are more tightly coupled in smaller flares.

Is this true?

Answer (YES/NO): NO